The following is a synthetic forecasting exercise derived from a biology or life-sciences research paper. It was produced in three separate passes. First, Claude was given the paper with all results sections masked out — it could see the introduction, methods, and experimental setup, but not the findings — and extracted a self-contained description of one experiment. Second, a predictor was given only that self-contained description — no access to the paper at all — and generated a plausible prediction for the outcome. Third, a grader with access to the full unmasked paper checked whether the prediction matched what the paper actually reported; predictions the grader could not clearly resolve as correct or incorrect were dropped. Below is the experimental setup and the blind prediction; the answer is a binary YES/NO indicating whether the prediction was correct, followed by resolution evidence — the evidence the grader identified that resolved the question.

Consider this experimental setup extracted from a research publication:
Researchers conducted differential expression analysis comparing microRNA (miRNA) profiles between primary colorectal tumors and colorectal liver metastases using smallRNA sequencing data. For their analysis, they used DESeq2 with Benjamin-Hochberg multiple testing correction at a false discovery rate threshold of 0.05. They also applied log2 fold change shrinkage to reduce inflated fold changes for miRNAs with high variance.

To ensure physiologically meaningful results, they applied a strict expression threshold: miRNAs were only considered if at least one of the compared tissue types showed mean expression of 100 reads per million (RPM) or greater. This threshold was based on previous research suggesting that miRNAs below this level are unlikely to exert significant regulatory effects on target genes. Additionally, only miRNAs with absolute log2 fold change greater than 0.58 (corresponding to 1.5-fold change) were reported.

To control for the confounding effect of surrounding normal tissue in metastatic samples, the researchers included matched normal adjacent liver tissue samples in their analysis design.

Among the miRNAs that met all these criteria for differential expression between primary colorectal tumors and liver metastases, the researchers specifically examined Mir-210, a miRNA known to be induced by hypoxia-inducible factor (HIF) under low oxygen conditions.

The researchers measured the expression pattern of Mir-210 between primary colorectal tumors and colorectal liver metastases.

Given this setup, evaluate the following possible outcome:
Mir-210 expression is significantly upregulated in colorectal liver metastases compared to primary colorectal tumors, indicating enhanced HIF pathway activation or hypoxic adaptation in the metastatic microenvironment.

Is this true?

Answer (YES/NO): YES